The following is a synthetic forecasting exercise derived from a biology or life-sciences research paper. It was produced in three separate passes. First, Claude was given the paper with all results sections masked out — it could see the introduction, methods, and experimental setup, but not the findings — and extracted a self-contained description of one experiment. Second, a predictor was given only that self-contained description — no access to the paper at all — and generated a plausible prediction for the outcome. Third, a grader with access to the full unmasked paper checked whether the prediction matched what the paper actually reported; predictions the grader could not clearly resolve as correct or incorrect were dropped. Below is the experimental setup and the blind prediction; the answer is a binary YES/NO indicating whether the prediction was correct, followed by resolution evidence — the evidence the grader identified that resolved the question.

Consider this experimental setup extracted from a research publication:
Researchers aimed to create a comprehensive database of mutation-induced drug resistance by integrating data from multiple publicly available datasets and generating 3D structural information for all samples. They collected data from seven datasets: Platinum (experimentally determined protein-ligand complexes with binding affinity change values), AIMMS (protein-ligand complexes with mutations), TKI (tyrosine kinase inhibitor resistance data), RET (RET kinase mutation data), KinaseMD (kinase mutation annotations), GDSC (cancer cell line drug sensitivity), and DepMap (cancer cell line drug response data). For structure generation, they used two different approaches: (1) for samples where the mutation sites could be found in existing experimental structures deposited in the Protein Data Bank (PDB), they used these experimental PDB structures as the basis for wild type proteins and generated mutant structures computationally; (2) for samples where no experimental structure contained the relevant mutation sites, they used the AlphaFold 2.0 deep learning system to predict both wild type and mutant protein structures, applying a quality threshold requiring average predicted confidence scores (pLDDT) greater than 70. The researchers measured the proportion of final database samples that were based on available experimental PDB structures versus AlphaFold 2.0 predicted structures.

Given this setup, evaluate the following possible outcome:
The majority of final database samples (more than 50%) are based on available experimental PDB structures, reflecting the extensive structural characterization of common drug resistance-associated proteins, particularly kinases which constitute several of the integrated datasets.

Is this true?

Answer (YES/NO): YES